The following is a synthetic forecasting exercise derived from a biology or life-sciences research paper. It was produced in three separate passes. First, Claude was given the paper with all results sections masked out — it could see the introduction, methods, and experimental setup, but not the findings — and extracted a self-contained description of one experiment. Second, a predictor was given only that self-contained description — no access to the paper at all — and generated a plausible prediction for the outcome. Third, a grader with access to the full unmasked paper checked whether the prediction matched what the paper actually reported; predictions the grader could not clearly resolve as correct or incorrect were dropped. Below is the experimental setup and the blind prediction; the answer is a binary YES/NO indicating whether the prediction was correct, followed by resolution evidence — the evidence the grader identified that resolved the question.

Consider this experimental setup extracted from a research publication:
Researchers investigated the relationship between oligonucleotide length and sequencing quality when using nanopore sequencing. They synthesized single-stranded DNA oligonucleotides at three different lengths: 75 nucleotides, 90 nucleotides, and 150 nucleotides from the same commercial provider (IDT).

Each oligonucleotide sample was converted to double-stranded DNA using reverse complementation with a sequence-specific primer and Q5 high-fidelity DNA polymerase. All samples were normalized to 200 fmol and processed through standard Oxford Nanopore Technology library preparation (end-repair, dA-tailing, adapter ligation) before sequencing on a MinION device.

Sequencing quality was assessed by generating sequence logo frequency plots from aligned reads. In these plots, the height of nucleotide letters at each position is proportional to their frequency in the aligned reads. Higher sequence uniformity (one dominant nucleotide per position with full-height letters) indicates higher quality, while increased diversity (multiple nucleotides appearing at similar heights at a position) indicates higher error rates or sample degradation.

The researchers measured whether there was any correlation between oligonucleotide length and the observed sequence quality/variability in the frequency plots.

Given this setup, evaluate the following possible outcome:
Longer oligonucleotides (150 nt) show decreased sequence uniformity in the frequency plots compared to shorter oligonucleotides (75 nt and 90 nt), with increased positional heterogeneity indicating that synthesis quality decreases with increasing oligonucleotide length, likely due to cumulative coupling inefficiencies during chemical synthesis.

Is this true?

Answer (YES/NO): YES